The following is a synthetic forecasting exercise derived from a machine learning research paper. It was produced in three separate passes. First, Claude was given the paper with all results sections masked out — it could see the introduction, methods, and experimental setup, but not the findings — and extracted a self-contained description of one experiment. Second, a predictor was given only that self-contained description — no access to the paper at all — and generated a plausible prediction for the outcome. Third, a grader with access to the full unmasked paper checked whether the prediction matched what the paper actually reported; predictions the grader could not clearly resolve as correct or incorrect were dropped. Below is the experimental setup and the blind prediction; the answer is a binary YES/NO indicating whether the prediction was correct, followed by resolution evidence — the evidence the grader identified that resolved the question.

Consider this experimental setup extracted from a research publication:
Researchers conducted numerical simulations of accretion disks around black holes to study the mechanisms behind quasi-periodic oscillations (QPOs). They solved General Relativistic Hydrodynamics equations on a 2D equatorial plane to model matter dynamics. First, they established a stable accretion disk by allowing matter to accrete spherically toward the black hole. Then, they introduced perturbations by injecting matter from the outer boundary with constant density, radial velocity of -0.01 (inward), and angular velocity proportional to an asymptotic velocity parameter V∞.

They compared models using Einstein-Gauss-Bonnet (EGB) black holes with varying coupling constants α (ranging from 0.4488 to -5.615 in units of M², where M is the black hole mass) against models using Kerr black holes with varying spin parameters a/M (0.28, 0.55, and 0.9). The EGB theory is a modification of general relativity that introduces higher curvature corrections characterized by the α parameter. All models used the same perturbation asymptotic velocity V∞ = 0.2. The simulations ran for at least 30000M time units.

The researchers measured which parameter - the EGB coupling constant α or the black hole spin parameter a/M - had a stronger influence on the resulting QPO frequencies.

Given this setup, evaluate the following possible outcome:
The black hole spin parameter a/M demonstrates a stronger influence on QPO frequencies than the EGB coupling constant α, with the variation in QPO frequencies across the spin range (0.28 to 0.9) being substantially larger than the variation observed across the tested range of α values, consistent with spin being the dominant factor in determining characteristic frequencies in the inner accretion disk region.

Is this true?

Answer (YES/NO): NO